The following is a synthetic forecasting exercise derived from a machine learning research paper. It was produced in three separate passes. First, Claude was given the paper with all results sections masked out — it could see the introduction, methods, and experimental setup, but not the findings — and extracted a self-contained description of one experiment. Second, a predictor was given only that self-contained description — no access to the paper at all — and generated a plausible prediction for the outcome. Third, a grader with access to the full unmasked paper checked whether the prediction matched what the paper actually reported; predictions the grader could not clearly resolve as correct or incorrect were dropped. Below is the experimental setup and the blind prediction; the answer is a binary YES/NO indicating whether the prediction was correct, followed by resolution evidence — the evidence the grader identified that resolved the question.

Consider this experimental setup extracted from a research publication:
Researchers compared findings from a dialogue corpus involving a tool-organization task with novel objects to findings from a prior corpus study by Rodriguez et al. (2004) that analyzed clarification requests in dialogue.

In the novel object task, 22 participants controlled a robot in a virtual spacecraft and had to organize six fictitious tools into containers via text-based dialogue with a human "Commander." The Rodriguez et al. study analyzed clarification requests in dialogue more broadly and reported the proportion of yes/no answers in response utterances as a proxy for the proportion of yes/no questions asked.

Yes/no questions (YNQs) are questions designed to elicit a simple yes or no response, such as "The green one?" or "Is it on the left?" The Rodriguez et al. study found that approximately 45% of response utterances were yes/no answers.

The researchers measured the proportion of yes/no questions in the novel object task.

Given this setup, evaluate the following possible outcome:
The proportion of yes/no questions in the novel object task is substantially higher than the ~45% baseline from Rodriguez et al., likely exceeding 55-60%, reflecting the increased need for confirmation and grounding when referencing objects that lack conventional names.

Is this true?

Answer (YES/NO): NO